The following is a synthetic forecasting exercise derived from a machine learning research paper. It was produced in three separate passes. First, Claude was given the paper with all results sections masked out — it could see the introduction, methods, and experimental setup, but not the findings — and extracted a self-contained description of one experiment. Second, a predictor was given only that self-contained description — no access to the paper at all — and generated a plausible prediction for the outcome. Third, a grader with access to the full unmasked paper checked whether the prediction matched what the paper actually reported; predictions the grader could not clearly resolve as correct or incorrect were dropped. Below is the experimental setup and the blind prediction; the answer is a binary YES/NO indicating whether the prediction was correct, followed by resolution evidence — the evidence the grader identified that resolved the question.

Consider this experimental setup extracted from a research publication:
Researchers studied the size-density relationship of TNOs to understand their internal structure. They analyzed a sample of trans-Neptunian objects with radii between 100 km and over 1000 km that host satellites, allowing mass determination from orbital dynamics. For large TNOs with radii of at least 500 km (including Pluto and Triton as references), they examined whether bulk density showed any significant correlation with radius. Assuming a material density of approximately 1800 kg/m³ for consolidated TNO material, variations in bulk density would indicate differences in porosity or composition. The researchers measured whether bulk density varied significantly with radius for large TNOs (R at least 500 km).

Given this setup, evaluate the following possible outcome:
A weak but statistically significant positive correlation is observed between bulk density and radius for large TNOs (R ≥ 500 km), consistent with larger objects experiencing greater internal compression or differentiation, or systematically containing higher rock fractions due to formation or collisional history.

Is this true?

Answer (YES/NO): NO